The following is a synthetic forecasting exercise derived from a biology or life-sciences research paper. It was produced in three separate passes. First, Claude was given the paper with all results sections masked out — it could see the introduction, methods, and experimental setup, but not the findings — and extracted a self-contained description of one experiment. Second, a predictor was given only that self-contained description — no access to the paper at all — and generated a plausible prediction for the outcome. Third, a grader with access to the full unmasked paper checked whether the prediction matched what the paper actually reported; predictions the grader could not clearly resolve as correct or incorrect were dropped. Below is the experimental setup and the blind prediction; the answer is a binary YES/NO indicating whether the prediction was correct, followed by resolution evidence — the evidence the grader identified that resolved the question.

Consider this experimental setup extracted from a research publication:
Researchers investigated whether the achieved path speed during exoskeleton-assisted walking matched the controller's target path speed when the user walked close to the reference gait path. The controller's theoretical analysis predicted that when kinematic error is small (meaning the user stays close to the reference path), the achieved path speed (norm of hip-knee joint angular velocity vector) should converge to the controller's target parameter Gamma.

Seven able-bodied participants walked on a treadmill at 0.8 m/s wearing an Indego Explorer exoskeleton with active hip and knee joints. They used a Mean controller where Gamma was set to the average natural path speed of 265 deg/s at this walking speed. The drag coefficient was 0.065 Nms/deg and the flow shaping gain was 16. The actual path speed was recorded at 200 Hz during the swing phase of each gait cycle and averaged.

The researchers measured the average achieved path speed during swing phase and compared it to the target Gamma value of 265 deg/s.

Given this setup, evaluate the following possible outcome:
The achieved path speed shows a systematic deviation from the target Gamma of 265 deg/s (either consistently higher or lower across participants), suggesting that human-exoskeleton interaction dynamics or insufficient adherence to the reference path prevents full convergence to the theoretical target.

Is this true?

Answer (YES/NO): YES